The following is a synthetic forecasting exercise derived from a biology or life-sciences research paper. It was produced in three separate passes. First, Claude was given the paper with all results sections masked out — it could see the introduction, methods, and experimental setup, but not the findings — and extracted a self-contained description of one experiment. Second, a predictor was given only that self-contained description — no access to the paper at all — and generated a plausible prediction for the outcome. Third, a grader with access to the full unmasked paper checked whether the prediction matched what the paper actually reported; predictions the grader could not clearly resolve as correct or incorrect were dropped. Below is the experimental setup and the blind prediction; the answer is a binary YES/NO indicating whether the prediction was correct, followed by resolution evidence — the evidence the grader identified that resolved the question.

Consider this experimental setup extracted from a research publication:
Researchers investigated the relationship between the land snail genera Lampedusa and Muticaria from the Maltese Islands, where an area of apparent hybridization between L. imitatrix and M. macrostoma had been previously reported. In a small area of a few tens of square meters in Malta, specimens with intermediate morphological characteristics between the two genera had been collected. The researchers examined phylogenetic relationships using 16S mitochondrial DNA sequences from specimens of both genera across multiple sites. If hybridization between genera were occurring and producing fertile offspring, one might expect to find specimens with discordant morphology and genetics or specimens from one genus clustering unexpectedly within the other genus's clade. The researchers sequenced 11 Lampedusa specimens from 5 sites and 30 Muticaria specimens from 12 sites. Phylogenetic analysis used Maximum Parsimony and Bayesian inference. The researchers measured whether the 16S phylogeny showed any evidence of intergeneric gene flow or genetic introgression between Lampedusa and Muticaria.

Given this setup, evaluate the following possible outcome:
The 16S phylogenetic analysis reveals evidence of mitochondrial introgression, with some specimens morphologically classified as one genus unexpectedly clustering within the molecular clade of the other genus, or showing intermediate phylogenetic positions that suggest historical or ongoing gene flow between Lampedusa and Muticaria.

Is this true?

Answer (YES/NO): NO